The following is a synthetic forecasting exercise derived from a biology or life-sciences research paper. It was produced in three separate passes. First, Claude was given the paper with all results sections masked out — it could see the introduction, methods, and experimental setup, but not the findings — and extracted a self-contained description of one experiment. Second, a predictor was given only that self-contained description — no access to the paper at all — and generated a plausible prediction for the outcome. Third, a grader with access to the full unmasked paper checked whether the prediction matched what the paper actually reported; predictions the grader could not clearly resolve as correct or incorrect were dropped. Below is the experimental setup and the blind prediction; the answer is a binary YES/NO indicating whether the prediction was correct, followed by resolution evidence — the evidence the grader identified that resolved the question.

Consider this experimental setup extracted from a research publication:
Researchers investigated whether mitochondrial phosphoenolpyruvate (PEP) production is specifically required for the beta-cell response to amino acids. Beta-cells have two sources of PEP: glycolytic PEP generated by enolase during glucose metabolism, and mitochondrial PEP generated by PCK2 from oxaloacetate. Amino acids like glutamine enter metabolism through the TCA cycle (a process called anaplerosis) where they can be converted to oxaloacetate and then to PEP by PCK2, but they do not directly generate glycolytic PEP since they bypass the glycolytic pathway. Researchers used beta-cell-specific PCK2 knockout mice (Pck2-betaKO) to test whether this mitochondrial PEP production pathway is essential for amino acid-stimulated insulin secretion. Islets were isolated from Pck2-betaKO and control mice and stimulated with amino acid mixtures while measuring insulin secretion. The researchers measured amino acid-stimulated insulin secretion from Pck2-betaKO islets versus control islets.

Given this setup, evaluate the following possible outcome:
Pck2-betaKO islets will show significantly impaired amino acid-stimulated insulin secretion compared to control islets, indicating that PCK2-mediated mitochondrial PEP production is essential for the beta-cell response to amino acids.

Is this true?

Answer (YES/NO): YES